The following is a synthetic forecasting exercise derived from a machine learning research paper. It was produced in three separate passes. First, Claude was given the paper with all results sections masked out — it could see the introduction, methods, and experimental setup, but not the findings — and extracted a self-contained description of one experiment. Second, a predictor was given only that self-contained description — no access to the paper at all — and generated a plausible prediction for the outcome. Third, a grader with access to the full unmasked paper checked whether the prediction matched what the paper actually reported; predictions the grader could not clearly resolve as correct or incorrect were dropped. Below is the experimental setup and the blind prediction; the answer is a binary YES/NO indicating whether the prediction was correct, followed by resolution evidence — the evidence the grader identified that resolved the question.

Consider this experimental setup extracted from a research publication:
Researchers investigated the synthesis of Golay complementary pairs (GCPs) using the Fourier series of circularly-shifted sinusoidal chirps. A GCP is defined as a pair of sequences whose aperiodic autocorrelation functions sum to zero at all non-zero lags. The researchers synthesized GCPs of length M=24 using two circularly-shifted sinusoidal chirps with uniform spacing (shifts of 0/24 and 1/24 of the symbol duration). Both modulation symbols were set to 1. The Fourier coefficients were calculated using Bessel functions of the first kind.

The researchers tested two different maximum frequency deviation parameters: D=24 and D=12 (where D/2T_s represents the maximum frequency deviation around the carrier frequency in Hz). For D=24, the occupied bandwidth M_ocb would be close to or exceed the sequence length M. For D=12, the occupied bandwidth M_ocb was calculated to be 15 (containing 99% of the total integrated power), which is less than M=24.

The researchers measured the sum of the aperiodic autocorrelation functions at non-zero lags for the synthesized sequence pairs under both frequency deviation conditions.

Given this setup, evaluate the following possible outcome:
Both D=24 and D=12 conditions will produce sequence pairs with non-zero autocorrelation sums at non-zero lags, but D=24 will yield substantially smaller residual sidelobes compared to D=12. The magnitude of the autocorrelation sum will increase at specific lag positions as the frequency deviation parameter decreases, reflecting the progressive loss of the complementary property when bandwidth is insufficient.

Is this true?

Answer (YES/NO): NO